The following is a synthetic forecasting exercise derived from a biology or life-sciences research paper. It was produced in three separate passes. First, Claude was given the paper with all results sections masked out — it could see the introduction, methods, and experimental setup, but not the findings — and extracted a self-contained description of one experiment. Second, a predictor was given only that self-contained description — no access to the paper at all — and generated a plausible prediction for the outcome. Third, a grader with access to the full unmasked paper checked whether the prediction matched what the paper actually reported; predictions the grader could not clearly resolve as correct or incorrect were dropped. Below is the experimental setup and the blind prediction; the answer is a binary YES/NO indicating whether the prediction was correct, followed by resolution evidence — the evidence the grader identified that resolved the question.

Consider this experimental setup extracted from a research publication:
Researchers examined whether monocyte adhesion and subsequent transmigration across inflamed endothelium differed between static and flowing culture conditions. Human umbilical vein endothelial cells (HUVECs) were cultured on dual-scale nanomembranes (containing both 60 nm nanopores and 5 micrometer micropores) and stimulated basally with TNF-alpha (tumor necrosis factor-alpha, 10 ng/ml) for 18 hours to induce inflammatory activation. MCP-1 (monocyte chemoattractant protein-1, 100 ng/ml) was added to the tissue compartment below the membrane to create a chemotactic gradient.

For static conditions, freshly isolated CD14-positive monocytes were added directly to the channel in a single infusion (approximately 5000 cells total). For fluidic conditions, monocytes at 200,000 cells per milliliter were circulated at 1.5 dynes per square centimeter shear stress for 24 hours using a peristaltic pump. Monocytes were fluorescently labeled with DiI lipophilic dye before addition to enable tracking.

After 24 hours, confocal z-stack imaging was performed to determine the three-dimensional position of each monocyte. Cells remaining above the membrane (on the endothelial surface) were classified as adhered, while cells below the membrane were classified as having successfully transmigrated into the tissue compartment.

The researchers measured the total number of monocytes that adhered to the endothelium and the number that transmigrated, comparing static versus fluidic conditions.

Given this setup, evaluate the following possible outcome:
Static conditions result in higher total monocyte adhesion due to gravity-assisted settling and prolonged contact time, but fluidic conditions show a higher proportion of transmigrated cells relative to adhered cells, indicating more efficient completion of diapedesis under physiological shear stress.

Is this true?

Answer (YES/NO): NO